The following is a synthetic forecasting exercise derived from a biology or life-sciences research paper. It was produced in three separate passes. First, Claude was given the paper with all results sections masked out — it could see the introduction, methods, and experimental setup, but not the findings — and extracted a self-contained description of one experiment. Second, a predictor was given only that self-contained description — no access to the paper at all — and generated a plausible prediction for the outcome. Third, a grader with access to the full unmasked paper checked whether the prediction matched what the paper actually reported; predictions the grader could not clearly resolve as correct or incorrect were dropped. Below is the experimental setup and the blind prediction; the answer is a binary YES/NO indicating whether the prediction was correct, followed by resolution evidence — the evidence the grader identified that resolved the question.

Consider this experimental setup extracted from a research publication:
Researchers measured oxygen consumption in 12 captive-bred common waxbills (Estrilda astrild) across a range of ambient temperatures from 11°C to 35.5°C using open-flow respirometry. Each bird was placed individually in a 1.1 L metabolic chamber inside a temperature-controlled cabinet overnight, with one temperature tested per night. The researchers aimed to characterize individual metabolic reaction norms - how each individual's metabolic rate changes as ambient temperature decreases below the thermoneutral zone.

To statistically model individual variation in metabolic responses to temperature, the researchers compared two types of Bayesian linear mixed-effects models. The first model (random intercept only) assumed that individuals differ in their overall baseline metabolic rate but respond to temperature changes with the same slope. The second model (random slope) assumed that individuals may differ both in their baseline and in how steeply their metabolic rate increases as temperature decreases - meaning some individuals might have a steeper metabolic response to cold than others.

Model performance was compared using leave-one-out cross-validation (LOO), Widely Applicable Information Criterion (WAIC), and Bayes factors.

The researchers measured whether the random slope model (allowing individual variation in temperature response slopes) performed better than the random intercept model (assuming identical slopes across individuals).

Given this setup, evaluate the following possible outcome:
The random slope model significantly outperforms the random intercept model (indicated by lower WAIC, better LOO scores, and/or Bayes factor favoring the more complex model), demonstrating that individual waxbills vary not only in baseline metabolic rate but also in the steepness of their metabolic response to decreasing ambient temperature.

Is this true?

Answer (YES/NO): NO